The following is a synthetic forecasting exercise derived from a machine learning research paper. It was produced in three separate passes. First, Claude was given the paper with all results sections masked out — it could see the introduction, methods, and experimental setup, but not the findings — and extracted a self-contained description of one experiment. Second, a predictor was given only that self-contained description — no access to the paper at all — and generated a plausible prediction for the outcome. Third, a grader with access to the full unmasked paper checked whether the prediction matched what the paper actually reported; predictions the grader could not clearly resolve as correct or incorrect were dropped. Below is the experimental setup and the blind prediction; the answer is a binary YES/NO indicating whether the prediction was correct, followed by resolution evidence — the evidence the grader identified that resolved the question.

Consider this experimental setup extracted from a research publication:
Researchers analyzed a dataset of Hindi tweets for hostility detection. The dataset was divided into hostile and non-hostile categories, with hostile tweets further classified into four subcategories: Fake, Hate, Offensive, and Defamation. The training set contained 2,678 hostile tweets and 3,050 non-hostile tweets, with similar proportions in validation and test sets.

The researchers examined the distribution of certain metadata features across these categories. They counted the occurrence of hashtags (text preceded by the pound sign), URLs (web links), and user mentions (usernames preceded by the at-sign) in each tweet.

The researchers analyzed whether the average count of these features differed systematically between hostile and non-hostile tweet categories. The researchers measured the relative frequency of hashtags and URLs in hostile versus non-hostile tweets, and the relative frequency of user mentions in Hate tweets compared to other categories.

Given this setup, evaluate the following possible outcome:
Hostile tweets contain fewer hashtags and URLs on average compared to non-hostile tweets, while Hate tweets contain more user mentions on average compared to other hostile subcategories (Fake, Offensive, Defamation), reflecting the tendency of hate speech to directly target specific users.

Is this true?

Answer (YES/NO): YES